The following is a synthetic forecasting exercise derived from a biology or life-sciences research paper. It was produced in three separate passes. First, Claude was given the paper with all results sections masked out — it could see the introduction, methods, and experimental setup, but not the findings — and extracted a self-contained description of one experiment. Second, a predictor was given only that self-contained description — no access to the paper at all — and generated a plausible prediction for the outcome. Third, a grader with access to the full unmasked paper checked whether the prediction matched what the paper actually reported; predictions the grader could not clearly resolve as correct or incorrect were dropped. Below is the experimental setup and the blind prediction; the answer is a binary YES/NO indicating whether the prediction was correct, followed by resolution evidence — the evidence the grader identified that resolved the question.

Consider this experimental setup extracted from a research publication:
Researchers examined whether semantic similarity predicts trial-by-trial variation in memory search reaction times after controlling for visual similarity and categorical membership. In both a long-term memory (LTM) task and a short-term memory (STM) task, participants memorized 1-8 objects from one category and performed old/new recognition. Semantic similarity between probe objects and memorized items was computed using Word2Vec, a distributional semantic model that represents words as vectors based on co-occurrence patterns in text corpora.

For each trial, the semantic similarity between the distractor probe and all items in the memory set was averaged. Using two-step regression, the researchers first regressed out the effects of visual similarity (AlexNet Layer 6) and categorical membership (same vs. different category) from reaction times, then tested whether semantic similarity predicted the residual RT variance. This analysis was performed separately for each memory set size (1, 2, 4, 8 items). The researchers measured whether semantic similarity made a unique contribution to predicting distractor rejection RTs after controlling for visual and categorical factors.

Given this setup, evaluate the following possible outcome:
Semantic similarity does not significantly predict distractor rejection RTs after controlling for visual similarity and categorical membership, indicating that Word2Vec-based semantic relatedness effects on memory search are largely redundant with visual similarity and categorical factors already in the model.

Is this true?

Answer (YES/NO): NO